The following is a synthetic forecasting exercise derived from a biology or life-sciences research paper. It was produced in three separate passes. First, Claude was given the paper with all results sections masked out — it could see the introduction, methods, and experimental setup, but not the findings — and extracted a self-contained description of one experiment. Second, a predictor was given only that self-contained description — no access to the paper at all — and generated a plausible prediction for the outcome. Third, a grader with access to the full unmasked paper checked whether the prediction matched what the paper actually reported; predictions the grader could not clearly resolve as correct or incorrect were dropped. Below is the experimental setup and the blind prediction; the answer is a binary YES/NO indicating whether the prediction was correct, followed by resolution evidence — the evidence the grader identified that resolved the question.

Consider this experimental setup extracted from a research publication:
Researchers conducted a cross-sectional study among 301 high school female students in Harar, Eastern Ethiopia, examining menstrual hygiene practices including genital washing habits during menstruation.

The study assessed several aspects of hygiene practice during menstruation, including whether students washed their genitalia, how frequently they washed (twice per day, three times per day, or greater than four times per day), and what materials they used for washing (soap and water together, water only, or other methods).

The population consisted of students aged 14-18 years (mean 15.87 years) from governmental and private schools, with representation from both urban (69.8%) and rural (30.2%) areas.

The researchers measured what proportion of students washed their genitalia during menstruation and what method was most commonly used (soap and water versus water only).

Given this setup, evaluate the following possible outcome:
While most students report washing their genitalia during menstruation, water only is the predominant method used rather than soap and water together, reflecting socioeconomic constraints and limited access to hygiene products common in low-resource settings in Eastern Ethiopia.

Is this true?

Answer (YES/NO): YES